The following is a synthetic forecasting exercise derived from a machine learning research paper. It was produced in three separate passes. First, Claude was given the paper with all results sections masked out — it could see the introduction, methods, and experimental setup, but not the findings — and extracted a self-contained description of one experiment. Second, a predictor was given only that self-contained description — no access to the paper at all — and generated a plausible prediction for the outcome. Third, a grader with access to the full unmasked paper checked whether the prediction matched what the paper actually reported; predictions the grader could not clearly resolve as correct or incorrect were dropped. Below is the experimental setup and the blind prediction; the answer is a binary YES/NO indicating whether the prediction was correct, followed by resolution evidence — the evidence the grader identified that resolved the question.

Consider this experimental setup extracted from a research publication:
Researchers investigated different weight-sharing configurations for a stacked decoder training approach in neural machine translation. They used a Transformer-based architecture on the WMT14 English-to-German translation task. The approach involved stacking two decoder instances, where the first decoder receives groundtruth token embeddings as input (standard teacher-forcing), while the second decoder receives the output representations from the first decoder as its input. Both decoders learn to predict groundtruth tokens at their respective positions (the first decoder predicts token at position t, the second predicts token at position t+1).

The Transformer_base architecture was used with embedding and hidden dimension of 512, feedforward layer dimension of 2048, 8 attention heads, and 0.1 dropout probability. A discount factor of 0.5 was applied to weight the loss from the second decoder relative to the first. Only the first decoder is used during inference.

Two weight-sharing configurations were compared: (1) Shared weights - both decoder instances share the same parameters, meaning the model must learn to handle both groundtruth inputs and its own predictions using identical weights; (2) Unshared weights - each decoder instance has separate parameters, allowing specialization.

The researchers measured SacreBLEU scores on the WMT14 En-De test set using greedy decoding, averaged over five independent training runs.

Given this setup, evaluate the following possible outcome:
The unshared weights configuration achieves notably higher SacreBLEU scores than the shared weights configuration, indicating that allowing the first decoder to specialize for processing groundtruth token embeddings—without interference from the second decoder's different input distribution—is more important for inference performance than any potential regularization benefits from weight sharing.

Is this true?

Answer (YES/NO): NO